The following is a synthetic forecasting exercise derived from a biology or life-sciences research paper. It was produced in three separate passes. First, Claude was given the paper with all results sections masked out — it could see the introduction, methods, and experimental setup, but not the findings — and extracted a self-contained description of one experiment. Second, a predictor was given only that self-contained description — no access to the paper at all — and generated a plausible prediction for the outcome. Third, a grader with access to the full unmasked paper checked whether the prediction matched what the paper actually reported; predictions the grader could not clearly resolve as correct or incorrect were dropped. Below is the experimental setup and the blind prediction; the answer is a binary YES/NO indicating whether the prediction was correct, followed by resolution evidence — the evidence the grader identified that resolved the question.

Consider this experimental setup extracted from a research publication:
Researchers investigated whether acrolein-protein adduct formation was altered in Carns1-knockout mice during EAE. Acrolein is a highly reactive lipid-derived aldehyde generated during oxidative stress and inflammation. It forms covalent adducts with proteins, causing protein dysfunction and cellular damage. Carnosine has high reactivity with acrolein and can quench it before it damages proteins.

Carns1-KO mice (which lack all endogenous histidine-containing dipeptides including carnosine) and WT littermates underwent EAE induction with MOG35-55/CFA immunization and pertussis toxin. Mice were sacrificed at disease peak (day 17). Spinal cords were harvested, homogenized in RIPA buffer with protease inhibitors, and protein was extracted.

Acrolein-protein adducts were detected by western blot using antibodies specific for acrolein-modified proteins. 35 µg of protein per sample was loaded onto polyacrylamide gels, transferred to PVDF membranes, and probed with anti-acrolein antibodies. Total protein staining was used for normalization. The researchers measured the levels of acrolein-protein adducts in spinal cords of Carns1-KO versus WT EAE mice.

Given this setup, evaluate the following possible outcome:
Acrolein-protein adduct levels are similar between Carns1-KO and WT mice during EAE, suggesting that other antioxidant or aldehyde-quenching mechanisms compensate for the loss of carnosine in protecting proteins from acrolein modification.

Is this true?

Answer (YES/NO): NO